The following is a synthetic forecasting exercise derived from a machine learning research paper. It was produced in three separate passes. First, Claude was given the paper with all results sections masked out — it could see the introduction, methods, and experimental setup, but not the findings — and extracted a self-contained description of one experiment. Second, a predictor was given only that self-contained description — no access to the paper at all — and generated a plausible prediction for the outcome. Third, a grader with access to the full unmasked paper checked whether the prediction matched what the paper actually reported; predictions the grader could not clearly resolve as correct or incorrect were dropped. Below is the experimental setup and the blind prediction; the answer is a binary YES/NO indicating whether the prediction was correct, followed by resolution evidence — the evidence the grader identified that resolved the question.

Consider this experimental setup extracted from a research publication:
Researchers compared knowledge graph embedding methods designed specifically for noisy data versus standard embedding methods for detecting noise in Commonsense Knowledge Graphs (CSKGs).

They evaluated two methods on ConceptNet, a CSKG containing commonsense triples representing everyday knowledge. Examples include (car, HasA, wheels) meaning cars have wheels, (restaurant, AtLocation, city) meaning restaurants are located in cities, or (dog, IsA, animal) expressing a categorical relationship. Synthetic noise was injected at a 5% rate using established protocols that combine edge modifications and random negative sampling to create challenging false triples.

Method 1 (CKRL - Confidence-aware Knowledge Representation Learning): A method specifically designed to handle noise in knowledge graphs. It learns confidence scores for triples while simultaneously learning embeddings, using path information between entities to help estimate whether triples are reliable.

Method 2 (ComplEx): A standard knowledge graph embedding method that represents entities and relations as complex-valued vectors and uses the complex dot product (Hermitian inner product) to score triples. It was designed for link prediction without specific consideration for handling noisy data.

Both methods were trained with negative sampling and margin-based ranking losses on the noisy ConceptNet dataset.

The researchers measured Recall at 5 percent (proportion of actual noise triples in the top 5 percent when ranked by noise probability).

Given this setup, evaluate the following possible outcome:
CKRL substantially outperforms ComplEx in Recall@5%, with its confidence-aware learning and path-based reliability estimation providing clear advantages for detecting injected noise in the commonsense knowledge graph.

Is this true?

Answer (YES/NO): NO